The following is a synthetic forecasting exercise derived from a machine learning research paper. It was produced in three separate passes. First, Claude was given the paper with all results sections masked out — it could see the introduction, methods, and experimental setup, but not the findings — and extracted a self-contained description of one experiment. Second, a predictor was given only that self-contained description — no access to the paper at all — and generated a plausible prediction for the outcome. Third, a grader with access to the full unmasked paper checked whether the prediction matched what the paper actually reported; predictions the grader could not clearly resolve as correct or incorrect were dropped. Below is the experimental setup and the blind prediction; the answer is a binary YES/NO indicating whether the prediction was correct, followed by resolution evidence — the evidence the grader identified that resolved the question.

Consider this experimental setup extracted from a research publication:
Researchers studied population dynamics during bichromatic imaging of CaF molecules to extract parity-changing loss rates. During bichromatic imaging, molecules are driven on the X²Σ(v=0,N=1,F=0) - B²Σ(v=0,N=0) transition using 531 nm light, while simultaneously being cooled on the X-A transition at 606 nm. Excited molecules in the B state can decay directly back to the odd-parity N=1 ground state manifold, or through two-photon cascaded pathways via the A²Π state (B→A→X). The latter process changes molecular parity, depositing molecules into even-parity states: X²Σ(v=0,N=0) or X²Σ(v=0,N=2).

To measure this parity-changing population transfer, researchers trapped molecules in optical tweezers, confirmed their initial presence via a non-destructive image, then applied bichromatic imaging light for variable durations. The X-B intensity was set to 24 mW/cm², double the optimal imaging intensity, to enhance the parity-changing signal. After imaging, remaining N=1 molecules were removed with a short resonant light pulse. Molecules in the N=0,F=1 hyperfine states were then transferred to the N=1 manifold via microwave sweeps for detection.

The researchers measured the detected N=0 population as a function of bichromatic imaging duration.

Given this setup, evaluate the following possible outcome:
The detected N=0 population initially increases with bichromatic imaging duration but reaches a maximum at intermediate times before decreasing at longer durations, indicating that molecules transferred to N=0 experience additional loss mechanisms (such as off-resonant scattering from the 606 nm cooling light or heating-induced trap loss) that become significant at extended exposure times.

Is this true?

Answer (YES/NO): YES